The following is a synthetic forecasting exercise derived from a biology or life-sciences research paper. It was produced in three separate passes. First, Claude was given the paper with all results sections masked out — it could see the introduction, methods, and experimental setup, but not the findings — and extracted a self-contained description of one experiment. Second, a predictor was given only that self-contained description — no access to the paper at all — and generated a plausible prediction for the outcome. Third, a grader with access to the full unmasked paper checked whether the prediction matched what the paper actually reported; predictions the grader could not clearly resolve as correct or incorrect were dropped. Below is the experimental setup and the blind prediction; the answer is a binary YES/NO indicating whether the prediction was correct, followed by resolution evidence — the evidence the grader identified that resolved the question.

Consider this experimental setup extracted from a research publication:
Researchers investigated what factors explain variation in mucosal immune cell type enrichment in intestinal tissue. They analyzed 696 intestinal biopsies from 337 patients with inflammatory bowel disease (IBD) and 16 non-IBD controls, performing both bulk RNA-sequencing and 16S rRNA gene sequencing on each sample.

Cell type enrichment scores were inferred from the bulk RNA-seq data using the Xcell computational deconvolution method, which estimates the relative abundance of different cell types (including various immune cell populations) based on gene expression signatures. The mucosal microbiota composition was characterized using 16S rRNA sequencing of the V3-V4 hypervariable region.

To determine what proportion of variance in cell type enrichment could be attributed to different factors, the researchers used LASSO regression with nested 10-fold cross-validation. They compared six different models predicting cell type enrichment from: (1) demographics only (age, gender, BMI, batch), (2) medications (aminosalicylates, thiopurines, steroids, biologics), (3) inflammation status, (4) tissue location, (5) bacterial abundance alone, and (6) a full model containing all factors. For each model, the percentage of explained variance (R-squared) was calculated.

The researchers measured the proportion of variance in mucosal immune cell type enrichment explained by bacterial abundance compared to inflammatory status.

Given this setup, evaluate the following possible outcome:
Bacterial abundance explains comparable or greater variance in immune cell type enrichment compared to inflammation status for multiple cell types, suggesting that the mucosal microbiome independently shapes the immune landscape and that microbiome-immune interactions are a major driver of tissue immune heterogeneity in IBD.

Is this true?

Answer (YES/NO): YES